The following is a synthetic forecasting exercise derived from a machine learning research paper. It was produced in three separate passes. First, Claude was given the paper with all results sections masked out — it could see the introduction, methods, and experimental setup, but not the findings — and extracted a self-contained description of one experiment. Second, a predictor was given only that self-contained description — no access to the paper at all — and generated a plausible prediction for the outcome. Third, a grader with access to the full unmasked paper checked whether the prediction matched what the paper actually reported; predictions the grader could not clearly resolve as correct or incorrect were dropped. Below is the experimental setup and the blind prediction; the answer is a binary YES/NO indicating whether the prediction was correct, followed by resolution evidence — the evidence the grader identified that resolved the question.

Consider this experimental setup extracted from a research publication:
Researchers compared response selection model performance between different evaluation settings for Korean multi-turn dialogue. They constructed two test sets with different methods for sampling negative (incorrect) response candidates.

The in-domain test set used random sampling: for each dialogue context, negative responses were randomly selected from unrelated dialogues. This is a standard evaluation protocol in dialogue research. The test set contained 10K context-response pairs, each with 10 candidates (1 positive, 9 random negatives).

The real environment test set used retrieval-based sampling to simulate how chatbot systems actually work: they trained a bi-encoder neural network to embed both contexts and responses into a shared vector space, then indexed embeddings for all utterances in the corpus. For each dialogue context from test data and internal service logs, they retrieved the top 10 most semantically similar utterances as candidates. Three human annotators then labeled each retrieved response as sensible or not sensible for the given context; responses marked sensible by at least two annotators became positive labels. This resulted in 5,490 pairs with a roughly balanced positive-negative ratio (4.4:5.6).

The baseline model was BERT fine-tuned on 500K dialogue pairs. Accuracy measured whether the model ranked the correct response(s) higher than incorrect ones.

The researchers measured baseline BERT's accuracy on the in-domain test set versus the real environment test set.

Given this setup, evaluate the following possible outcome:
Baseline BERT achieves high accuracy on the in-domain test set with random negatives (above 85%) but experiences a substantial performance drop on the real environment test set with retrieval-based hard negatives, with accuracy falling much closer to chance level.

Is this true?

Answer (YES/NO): YES